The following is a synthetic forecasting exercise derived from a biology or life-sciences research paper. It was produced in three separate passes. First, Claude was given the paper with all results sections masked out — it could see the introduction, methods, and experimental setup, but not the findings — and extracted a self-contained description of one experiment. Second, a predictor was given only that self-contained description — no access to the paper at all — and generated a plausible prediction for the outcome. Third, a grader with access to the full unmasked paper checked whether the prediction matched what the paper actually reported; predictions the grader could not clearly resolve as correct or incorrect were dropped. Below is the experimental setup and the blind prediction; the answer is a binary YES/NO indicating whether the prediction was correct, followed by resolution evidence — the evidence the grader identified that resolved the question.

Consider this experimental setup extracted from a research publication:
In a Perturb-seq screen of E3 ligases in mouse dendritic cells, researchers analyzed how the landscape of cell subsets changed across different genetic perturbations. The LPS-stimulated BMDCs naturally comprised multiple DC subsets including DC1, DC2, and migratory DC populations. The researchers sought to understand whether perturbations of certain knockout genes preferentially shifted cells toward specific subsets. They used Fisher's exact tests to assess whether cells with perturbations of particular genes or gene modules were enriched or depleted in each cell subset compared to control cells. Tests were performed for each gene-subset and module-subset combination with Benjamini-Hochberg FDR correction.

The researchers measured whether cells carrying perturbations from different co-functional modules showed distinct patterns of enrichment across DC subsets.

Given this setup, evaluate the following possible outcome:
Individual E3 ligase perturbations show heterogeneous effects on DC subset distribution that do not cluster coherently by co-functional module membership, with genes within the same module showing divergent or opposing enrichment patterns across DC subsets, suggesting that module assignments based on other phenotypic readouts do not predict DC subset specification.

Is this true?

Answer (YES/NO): NO